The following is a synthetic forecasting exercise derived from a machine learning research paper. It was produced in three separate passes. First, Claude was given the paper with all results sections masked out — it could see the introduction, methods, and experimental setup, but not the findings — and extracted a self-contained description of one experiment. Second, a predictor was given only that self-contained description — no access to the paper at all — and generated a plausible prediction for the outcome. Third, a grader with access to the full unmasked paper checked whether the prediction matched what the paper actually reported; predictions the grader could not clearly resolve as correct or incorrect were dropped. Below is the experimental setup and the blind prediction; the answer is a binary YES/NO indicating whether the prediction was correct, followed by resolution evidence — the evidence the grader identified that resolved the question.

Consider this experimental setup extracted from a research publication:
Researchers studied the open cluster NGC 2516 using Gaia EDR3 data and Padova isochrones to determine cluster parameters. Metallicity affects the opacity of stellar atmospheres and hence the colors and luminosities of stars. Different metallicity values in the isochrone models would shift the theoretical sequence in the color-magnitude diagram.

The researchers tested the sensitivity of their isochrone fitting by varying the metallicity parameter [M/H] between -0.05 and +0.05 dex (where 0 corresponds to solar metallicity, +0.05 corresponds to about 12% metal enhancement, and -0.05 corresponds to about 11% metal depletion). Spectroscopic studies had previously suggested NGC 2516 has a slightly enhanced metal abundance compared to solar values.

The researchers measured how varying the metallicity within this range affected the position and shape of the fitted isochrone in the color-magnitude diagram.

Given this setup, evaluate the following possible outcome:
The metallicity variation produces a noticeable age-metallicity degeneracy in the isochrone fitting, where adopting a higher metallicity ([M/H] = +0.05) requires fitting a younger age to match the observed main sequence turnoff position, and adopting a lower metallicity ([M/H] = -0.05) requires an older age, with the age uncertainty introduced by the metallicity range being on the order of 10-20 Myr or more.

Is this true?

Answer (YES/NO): NO